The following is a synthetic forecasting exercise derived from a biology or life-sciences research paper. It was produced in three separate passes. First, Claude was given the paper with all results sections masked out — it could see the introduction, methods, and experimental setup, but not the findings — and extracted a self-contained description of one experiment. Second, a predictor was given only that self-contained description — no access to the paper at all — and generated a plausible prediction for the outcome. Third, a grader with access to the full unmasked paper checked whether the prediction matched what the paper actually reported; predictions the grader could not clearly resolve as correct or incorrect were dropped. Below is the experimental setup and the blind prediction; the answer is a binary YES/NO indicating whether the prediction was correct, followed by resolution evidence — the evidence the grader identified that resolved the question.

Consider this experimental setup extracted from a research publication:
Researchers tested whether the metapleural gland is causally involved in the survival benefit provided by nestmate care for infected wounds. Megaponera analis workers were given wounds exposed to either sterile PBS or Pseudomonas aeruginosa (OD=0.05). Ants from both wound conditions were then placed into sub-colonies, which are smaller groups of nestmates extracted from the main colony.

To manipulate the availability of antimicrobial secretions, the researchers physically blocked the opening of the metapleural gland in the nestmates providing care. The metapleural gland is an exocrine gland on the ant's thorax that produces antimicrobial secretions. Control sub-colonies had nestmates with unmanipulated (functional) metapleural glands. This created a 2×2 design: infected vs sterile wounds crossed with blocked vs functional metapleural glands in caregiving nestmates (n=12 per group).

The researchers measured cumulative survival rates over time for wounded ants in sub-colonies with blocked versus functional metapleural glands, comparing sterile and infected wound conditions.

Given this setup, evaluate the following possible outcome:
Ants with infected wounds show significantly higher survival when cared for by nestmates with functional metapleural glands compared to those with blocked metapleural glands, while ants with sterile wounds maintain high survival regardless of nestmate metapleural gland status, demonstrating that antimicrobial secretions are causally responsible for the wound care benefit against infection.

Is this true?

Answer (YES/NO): YES